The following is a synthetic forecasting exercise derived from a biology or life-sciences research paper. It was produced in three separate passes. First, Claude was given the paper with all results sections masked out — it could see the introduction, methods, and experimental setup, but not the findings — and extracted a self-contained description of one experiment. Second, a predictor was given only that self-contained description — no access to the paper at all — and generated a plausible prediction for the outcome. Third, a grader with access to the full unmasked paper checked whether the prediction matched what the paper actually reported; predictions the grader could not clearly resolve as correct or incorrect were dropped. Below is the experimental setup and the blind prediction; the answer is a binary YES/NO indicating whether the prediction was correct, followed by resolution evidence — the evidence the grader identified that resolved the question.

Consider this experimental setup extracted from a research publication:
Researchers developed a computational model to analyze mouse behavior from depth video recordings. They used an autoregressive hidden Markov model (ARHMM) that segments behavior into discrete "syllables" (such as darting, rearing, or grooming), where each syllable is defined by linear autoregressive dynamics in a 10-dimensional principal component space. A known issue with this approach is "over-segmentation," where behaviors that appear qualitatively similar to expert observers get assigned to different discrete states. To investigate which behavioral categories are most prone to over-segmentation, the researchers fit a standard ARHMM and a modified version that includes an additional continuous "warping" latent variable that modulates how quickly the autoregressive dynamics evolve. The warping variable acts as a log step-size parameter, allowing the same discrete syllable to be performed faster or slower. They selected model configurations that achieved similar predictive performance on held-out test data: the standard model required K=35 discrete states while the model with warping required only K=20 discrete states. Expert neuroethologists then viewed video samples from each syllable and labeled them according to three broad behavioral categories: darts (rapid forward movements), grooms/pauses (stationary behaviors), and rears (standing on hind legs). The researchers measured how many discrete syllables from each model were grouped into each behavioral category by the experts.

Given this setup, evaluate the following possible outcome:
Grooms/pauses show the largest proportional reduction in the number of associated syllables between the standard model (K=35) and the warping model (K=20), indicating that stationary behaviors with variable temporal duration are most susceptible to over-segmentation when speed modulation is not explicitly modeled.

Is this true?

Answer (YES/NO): NO